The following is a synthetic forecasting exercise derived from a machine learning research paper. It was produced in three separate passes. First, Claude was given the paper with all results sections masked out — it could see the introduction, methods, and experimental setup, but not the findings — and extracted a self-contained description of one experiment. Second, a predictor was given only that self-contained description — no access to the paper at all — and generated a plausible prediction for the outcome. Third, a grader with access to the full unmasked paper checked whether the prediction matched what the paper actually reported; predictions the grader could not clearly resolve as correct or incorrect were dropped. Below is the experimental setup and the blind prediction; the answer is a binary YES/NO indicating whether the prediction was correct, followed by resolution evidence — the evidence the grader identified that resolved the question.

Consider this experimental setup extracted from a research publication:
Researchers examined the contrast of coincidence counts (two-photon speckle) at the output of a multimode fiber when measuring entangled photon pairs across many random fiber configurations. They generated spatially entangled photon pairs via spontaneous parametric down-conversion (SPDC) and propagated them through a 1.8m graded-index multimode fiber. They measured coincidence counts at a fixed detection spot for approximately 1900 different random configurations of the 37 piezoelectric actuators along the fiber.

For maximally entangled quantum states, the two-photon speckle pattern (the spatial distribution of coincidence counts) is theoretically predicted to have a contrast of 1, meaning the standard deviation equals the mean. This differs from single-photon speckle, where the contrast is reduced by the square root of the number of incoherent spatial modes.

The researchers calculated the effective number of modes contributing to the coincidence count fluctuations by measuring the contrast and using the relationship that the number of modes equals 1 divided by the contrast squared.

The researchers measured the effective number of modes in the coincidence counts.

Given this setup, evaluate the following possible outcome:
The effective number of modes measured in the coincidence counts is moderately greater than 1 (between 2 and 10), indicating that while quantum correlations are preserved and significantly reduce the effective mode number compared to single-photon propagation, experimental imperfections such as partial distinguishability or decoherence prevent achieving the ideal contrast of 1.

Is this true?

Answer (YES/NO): NO